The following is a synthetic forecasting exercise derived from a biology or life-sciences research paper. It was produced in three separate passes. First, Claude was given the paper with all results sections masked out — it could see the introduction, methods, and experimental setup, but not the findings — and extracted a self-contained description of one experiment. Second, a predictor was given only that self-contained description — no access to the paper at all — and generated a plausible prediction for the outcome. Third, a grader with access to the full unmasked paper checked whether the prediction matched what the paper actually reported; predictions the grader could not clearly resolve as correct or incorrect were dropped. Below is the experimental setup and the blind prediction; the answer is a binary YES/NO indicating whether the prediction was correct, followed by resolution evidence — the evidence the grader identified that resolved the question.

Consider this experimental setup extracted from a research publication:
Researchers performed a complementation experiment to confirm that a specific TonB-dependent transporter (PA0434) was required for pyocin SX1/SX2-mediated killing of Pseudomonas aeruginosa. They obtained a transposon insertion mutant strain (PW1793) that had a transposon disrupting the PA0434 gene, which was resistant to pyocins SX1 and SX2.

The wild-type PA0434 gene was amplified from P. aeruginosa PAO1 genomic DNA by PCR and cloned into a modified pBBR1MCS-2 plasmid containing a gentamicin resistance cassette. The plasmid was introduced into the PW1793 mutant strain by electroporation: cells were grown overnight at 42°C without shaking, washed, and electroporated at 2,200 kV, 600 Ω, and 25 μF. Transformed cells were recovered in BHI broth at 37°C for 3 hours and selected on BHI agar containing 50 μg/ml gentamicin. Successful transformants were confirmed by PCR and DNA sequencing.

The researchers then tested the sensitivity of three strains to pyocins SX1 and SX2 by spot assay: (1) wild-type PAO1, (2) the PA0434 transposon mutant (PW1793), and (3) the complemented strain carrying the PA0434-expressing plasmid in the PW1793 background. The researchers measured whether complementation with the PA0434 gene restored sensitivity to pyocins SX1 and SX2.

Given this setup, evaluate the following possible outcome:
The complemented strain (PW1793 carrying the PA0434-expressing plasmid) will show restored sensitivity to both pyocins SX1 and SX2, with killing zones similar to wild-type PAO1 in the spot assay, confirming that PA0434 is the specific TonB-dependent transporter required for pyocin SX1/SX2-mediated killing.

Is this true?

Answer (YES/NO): YES